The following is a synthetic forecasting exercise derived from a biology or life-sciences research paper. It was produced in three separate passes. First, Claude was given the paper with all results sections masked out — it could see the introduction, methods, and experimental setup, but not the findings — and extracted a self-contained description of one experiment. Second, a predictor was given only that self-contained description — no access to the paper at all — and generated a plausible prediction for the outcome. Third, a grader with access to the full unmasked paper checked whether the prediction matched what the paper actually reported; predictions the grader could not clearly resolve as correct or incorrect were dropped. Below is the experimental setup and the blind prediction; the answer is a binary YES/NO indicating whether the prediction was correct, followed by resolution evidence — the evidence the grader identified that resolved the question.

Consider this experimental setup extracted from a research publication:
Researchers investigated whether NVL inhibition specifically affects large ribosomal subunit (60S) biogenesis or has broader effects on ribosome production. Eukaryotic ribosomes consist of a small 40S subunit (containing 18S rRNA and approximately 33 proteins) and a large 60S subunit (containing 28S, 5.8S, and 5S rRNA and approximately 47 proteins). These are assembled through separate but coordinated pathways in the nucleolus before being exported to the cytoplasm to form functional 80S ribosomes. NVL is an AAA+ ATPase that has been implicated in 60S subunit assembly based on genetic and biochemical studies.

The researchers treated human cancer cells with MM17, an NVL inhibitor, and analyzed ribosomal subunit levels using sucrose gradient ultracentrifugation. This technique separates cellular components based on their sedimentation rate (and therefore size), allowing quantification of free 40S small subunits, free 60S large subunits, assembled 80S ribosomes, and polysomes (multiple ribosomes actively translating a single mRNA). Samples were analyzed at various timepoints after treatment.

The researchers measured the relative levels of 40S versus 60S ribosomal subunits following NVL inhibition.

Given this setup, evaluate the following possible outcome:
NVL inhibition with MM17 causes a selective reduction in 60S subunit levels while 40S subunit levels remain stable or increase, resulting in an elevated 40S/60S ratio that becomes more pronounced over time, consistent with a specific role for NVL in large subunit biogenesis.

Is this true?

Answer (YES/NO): YES